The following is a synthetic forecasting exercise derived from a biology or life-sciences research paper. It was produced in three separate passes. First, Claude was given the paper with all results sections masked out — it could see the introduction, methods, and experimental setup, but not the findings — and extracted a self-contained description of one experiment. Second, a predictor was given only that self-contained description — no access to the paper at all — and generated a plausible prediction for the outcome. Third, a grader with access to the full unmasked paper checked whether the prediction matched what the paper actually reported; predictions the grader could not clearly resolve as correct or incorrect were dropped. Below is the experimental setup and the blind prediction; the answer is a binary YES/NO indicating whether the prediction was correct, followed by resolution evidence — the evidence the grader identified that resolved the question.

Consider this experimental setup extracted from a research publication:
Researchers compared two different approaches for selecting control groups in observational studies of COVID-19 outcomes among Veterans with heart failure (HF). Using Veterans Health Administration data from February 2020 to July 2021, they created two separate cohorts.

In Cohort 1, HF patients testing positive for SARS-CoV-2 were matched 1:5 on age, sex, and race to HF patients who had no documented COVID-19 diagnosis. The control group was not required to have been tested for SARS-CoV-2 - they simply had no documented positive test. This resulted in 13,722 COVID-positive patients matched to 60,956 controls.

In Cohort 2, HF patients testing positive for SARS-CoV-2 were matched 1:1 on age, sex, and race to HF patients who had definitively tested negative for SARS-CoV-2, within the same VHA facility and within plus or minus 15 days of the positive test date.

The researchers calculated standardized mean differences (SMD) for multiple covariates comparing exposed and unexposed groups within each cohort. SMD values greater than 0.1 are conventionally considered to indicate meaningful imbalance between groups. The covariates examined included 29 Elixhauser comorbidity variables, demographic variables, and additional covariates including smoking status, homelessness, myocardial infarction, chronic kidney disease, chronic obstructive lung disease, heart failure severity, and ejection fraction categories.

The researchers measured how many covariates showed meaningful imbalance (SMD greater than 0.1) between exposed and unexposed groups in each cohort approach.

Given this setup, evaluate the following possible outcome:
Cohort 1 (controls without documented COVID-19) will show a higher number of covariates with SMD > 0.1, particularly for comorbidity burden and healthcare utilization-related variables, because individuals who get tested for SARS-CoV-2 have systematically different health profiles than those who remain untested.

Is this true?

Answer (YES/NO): YES